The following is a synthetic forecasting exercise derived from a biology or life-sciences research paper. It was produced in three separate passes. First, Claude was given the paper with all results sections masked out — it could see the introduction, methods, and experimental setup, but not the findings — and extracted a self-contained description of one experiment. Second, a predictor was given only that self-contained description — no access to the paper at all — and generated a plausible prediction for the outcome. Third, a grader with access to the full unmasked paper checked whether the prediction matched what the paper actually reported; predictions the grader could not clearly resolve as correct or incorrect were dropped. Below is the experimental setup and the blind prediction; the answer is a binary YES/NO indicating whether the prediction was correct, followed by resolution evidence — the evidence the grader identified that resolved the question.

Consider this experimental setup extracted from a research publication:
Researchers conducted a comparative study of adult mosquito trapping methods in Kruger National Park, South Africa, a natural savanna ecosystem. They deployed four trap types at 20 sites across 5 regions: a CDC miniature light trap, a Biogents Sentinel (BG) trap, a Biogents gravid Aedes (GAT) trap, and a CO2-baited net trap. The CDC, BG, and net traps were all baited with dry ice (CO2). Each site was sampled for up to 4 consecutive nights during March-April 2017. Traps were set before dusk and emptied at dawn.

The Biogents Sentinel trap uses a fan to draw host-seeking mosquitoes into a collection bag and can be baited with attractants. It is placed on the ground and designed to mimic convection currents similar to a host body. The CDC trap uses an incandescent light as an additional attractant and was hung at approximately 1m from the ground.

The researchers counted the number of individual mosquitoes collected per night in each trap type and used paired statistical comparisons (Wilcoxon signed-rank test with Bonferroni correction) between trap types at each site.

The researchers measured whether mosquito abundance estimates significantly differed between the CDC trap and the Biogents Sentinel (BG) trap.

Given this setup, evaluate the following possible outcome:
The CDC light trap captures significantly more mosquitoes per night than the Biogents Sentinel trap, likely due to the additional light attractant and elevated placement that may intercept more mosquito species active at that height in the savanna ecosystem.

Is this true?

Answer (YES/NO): YES